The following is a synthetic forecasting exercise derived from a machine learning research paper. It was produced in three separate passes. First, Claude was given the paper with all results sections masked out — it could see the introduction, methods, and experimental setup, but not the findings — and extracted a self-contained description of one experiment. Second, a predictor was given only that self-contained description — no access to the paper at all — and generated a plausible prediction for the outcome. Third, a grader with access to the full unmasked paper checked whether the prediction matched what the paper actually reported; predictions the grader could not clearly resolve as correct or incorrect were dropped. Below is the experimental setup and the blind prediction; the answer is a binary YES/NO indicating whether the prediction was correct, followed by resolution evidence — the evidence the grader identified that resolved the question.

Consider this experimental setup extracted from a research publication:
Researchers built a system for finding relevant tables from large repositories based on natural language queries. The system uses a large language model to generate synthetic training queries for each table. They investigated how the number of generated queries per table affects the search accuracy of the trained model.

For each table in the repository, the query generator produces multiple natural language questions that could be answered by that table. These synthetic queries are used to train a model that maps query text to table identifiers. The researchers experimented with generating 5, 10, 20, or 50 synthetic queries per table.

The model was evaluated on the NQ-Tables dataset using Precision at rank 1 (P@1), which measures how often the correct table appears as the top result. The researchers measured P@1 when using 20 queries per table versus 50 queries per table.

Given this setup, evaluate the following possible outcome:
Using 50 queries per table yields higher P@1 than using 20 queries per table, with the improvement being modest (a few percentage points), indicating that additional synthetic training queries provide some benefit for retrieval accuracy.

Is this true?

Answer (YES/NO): NO